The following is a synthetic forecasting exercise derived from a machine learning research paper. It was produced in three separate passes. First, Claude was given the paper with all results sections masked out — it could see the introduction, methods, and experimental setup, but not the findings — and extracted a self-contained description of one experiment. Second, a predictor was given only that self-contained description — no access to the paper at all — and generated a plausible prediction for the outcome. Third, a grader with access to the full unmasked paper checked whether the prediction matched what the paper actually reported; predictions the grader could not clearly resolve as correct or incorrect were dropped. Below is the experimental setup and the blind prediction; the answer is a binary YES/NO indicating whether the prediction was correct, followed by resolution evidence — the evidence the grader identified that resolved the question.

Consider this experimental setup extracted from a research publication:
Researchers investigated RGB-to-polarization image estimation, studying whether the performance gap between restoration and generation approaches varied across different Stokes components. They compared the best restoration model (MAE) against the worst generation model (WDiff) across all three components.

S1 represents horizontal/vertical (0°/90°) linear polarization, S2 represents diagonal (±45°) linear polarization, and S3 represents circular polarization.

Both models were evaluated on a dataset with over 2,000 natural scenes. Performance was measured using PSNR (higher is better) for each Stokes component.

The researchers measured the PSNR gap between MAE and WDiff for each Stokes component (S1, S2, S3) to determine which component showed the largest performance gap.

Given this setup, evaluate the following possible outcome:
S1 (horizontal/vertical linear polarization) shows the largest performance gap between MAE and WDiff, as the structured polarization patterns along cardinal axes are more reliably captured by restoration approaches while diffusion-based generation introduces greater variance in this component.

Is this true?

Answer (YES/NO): YES